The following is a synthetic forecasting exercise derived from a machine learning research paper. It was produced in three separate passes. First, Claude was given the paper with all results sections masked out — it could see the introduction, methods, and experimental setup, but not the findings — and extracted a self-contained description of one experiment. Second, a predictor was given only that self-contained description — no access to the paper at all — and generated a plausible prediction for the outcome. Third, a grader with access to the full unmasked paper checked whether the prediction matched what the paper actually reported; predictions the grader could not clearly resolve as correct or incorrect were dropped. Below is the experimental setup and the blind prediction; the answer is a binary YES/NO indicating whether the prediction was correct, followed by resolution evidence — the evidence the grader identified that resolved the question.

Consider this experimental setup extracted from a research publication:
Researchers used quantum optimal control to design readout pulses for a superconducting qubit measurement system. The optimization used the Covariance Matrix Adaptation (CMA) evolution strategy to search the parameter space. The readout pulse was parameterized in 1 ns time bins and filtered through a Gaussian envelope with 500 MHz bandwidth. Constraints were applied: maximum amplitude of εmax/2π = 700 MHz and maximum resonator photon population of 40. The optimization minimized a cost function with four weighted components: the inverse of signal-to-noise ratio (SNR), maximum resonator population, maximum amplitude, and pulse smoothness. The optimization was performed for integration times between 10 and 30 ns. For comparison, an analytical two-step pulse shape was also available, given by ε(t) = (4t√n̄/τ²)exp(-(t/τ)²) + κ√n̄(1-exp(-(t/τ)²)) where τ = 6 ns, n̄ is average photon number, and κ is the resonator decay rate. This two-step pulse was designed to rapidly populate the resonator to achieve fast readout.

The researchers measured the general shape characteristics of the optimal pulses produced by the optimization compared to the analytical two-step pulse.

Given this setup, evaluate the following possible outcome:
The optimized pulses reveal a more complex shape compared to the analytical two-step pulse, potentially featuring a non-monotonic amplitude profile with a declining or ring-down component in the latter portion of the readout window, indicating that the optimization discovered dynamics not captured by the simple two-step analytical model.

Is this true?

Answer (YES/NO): NO